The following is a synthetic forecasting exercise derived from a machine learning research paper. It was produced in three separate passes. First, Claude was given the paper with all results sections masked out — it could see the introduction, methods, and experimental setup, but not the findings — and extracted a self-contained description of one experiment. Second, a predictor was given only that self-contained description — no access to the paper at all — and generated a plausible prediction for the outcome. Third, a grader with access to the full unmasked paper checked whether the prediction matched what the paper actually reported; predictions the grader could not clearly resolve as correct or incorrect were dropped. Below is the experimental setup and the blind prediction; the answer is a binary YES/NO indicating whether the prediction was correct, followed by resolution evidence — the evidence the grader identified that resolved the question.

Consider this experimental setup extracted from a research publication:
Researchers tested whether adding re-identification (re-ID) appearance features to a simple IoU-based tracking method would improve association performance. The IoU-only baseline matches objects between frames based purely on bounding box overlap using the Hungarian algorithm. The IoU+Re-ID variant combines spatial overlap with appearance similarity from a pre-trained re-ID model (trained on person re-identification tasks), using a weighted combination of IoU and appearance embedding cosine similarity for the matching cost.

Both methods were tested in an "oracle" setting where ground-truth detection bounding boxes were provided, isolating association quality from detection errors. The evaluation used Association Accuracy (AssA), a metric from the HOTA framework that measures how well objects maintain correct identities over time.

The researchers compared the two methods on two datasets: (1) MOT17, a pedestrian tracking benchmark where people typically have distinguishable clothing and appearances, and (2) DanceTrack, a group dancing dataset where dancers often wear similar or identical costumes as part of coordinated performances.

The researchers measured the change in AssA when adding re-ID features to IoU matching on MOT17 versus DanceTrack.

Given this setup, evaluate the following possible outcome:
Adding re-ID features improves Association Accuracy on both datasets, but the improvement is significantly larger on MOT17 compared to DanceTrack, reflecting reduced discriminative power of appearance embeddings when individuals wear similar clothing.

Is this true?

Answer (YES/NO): NO